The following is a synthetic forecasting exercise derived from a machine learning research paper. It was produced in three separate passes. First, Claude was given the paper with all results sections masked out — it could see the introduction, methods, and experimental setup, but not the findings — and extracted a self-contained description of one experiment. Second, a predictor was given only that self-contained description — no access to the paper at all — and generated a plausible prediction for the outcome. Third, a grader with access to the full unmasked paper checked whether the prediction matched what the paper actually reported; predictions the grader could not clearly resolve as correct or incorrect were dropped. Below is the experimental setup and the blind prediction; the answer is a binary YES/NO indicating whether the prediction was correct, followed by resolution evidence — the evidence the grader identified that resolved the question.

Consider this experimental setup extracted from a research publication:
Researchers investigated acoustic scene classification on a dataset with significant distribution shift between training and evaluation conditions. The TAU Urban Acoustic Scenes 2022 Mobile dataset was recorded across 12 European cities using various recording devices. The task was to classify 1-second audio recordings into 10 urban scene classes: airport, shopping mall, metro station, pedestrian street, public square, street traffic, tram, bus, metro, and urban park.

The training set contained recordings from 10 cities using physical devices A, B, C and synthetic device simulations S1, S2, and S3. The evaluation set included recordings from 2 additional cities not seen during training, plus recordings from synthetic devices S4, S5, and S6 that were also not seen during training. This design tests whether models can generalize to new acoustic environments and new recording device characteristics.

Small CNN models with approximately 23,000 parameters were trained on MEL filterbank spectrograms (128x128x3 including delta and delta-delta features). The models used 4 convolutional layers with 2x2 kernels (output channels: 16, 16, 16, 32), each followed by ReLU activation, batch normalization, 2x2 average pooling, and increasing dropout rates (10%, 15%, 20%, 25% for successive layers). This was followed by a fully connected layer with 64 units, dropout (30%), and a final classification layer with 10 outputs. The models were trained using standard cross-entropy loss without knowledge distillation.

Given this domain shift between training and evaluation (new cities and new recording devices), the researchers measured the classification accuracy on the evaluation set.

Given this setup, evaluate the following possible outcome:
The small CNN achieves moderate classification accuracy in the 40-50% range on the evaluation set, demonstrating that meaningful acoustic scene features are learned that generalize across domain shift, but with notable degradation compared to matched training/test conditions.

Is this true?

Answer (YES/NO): NO